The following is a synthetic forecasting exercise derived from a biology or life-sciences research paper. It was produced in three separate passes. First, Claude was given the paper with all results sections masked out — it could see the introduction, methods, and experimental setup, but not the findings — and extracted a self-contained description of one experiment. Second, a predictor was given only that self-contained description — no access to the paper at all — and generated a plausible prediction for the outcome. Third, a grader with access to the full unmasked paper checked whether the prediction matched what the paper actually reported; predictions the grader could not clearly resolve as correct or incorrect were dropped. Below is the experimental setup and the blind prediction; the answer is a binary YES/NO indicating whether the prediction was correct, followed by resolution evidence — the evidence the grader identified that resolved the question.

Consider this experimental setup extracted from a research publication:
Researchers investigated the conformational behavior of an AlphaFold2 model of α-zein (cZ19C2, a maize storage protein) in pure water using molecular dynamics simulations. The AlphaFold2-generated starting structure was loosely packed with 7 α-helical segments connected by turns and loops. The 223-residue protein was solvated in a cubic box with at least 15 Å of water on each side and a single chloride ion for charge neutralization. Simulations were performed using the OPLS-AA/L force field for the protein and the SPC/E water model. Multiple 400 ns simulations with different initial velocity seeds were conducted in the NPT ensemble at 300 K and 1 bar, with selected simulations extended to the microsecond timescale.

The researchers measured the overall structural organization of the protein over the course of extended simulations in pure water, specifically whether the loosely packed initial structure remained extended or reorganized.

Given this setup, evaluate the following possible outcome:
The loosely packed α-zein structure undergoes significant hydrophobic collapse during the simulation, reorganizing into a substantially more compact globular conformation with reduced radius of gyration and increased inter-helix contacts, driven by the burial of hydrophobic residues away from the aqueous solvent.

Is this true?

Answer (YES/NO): YES